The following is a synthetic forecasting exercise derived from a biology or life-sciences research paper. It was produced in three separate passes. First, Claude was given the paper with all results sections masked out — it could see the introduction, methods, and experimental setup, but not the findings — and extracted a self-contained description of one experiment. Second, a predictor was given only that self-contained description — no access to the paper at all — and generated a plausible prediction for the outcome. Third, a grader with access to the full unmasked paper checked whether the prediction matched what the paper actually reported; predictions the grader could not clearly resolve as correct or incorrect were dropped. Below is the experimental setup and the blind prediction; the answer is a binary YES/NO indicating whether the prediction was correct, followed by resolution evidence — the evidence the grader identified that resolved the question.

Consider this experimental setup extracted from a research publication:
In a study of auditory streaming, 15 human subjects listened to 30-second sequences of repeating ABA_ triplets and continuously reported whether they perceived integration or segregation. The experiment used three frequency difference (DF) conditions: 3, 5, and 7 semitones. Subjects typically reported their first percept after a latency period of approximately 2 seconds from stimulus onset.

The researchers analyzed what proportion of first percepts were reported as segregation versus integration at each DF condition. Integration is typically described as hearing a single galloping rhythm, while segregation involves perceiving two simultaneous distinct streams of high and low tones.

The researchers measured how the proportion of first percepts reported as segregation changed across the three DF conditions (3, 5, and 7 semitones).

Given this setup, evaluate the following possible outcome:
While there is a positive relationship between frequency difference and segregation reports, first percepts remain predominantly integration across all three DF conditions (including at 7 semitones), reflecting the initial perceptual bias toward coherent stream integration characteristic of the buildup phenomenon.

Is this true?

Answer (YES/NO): YES